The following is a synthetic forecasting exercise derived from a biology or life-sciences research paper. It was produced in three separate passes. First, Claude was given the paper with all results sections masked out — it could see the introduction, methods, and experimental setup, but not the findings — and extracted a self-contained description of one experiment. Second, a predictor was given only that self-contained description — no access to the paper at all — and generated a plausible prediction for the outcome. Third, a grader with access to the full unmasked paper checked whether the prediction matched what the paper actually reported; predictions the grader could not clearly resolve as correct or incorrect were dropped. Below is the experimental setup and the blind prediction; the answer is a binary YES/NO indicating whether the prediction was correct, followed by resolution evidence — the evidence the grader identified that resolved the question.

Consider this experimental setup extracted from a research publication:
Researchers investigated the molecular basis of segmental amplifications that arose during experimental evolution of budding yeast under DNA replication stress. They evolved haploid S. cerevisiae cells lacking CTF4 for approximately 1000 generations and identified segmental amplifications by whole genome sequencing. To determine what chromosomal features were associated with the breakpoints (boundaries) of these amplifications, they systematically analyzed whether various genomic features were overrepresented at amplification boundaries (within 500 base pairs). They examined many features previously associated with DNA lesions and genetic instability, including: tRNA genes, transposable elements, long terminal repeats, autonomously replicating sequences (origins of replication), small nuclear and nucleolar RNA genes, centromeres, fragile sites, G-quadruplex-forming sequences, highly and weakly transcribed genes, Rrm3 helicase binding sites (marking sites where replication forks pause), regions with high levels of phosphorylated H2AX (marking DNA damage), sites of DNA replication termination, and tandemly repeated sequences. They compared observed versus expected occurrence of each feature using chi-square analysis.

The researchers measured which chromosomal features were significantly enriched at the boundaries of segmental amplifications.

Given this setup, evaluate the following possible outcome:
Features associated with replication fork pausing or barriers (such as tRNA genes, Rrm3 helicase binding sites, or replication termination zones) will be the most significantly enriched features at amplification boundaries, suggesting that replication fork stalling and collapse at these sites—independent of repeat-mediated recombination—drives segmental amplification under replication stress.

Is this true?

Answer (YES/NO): NO